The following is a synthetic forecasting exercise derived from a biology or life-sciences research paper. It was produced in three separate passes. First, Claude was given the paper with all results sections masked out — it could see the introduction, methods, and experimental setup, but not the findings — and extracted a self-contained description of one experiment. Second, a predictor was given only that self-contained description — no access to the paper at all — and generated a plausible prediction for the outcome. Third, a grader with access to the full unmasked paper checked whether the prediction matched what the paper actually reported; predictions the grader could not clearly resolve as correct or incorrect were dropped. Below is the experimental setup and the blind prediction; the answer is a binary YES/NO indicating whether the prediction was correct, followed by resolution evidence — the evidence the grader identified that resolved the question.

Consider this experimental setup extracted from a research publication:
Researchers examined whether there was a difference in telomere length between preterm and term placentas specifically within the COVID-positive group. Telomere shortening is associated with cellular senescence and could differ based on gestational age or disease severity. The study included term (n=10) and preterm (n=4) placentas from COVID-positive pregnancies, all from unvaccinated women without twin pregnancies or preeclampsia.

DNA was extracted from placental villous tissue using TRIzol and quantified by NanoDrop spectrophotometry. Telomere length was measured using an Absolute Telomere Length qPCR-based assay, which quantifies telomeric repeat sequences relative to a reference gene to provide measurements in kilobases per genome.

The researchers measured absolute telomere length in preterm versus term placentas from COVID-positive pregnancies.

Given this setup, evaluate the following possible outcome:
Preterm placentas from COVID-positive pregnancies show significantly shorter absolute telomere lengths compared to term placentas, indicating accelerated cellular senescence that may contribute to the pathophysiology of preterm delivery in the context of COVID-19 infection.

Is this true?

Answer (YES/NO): NO